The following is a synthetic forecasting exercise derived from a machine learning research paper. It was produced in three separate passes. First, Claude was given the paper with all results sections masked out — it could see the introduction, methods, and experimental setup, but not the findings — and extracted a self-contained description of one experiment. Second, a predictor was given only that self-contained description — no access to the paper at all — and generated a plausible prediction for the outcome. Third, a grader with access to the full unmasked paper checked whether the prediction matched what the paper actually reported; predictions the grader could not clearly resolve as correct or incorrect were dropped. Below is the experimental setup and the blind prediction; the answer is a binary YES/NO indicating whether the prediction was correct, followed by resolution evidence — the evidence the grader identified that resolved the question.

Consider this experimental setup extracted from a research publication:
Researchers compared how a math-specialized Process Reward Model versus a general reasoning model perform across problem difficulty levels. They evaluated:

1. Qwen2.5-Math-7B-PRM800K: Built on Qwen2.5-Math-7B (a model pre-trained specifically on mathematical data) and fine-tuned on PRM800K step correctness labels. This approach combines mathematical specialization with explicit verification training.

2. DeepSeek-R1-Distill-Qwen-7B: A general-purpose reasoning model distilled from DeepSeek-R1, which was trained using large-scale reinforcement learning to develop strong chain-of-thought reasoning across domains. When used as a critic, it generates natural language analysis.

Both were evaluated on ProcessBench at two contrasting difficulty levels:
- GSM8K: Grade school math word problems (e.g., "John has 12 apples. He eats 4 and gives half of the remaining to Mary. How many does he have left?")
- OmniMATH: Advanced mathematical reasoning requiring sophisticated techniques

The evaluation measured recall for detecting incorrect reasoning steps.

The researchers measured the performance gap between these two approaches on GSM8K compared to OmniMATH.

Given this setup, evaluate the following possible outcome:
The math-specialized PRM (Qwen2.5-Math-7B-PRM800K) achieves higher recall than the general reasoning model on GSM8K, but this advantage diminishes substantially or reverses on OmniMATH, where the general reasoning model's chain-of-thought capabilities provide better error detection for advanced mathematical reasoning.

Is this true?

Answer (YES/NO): NO